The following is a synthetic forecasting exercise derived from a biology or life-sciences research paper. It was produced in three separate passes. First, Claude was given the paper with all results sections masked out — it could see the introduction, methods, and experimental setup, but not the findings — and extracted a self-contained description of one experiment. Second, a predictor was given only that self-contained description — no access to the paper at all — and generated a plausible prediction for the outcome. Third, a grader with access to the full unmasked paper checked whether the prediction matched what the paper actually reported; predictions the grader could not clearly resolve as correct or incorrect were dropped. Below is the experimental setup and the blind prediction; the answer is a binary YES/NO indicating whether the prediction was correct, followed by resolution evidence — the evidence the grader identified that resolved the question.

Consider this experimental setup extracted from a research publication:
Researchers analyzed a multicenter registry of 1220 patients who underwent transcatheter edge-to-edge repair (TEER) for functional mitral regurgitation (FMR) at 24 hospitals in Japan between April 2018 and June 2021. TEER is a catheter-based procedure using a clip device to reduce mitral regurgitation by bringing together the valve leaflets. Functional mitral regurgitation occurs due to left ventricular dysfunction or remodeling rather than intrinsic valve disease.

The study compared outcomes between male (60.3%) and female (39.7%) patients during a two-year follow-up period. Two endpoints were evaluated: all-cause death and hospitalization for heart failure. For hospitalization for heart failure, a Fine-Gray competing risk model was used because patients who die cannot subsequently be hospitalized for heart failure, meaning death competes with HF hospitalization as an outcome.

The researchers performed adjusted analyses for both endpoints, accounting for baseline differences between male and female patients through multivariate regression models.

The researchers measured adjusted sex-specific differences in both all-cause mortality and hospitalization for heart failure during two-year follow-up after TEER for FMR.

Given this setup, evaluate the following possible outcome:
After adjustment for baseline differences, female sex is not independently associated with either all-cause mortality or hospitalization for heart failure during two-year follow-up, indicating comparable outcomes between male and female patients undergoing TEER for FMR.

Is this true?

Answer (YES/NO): NO